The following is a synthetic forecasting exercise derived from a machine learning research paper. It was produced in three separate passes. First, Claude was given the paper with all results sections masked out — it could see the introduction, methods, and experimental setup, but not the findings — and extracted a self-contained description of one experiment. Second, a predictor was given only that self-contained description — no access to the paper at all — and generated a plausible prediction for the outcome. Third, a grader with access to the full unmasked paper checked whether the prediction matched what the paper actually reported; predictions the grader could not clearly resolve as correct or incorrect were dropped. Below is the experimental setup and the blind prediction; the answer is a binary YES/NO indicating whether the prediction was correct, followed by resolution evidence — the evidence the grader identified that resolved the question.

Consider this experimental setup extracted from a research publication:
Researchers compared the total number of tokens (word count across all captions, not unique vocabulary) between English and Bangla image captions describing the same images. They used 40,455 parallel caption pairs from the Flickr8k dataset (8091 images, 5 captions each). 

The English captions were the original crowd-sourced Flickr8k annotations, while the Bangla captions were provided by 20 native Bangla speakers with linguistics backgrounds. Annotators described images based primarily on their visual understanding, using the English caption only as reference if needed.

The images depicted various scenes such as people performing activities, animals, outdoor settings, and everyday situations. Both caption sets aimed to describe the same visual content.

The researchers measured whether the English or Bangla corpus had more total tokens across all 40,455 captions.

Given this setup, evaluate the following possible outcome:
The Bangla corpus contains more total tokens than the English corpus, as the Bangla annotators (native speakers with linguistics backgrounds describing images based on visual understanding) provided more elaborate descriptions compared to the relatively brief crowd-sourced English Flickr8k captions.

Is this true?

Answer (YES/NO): NO